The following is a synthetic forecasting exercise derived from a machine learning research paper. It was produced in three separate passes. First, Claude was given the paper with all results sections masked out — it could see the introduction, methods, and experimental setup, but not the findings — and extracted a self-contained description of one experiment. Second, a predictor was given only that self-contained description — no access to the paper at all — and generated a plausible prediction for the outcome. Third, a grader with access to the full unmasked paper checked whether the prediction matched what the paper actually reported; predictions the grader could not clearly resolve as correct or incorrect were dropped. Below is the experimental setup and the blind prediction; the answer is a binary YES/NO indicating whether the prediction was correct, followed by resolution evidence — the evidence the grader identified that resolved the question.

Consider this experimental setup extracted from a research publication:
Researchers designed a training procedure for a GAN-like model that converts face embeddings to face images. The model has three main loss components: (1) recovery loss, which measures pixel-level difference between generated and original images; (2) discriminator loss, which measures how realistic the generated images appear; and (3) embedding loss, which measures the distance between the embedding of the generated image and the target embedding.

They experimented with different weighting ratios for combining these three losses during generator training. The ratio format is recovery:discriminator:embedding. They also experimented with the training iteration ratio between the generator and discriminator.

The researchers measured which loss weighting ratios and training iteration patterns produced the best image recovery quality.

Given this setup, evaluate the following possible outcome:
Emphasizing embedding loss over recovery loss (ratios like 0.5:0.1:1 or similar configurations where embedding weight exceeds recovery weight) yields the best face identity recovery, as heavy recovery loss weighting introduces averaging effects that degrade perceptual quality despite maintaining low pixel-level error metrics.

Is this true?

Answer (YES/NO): NO